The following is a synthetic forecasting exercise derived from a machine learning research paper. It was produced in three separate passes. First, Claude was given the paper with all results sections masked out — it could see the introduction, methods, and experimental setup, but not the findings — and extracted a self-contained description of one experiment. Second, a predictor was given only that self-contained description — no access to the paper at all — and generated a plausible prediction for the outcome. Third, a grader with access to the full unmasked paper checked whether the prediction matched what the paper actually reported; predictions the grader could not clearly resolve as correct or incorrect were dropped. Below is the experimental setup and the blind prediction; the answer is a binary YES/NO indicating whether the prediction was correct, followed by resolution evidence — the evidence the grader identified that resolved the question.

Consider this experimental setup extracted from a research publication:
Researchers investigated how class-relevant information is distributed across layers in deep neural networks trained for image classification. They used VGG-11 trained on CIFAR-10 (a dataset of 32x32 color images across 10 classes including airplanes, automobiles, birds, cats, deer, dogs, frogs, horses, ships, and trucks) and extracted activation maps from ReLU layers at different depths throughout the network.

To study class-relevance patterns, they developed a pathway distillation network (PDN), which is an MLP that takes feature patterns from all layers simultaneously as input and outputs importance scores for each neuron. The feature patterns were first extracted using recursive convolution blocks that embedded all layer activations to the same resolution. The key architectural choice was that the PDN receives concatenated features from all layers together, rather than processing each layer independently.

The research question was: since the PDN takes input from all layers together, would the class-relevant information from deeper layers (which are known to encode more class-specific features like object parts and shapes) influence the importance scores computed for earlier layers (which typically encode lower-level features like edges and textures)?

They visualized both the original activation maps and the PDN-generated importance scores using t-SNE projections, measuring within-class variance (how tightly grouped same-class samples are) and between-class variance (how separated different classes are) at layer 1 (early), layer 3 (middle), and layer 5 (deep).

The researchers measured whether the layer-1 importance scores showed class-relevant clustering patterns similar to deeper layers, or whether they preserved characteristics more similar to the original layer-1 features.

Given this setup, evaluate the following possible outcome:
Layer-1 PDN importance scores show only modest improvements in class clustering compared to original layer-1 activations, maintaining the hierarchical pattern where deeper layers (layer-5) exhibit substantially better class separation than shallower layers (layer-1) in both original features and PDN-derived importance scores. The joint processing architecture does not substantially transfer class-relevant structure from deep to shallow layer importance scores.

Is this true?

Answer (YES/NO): NO